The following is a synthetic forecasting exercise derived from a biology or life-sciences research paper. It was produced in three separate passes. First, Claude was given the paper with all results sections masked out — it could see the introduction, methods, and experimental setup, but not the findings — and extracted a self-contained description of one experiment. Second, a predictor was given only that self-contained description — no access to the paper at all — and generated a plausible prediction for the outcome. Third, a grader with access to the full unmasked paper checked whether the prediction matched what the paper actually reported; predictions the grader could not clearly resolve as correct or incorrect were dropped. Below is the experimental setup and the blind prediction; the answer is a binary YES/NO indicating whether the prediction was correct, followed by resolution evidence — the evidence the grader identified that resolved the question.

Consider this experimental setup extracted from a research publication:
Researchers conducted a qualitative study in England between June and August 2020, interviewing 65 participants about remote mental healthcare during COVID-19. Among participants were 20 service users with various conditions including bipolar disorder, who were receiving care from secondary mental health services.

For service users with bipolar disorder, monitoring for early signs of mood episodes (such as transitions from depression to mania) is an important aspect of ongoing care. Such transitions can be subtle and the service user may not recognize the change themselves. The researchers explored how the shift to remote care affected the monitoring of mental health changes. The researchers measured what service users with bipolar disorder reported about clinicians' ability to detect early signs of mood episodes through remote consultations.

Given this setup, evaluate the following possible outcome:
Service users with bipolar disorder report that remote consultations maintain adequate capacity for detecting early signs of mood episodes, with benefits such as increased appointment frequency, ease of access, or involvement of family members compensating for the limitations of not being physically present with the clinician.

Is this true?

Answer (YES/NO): NO